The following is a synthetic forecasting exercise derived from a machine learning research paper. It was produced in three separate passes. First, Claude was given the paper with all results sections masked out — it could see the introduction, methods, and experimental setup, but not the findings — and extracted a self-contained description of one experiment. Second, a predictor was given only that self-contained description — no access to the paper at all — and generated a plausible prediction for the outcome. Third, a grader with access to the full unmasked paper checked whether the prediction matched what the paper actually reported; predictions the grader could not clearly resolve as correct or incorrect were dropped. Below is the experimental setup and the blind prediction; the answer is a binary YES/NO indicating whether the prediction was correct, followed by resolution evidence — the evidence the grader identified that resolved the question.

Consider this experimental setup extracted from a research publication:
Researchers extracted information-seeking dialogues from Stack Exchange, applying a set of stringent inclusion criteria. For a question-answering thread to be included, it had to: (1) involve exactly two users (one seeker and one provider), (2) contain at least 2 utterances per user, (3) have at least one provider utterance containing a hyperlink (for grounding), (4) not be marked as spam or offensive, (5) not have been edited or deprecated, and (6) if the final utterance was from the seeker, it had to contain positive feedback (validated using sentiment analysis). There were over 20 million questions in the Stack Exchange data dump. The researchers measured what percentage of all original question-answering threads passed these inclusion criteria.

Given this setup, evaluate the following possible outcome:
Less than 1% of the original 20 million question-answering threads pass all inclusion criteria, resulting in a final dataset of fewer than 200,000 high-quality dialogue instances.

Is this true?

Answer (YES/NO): NO